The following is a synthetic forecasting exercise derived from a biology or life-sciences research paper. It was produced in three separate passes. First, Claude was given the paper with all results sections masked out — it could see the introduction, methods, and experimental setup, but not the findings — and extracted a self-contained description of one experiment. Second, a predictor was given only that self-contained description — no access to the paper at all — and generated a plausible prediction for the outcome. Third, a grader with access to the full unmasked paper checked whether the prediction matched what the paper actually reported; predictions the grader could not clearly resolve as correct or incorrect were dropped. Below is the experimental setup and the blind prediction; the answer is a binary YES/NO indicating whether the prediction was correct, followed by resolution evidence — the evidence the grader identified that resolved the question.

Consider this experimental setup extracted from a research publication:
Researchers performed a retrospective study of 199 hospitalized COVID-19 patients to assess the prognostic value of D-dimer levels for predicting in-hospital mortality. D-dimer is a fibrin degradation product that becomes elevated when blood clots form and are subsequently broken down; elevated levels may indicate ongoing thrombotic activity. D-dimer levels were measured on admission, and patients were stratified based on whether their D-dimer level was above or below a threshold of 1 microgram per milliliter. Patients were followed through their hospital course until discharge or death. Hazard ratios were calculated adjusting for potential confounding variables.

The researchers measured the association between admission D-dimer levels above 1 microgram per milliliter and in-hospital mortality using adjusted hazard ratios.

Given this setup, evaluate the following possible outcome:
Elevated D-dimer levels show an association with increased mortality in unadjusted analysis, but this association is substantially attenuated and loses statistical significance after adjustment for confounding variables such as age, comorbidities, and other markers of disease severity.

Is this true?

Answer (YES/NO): NO